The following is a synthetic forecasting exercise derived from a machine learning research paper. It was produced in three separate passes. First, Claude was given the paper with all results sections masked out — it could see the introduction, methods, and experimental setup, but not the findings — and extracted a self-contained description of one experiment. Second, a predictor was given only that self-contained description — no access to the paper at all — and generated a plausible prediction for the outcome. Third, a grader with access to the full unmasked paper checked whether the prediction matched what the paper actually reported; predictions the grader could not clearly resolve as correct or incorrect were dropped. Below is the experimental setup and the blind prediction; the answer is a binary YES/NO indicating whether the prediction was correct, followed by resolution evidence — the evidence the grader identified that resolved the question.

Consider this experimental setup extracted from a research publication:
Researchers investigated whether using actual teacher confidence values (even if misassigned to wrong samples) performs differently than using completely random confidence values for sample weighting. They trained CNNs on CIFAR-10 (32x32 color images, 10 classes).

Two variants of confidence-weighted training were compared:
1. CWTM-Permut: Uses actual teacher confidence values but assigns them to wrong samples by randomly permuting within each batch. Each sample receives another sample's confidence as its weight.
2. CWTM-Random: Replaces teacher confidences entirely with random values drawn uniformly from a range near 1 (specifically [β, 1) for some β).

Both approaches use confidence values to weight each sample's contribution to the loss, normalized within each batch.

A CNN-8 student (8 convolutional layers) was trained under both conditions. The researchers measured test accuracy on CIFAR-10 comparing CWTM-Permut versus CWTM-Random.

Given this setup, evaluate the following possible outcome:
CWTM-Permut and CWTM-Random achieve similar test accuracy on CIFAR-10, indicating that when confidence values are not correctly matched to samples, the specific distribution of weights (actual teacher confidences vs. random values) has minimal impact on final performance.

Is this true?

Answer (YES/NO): YES